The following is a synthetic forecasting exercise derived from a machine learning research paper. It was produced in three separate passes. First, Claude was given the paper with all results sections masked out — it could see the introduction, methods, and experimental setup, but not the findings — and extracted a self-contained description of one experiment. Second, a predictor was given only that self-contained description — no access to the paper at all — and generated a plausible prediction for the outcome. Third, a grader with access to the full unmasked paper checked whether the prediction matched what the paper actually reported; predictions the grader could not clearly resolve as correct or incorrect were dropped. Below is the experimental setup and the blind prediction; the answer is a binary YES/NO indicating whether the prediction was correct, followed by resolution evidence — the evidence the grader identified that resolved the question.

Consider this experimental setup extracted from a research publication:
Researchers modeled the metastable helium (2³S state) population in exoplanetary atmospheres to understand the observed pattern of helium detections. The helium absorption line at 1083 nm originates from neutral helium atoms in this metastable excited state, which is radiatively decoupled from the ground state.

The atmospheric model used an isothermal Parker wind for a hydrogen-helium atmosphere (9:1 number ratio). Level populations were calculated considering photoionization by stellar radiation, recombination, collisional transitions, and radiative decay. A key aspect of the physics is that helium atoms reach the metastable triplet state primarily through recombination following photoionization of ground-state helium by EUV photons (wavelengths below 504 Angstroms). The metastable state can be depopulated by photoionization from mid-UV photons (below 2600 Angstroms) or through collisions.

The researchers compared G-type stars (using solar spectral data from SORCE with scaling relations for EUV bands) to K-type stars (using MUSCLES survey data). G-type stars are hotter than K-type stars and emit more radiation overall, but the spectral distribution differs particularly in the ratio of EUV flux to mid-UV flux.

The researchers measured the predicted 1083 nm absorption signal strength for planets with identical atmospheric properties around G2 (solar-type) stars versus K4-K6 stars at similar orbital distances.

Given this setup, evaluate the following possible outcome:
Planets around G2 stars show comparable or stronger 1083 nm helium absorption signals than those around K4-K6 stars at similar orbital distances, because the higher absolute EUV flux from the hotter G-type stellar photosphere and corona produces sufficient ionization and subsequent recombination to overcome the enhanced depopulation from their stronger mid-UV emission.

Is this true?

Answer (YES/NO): NO